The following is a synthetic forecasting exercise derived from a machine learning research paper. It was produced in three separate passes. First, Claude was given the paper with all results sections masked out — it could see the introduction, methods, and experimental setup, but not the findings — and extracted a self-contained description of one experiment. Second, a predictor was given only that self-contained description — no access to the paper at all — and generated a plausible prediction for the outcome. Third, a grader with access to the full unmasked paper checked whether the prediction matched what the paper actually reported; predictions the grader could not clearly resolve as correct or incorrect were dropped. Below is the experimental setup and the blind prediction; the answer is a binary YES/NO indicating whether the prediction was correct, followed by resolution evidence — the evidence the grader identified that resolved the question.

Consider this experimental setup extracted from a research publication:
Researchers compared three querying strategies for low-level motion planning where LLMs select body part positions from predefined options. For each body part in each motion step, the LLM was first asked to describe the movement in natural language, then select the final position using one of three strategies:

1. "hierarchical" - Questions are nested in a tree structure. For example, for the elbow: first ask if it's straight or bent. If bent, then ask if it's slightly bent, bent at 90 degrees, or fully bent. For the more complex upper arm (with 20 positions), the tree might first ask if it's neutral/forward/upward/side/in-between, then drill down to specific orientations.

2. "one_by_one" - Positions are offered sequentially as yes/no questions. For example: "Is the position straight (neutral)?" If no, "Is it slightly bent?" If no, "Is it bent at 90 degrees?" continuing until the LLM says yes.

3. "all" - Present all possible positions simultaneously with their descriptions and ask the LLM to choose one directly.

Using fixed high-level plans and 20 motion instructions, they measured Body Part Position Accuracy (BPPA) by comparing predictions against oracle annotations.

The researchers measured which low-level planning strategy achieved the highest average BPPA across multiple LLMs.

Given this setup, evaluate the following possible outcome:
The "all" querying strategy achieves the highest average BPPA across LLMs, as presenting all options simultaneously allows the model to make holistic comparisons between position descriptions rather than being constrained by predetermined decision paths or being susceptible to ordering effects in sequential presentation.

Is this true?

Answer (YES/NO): NO